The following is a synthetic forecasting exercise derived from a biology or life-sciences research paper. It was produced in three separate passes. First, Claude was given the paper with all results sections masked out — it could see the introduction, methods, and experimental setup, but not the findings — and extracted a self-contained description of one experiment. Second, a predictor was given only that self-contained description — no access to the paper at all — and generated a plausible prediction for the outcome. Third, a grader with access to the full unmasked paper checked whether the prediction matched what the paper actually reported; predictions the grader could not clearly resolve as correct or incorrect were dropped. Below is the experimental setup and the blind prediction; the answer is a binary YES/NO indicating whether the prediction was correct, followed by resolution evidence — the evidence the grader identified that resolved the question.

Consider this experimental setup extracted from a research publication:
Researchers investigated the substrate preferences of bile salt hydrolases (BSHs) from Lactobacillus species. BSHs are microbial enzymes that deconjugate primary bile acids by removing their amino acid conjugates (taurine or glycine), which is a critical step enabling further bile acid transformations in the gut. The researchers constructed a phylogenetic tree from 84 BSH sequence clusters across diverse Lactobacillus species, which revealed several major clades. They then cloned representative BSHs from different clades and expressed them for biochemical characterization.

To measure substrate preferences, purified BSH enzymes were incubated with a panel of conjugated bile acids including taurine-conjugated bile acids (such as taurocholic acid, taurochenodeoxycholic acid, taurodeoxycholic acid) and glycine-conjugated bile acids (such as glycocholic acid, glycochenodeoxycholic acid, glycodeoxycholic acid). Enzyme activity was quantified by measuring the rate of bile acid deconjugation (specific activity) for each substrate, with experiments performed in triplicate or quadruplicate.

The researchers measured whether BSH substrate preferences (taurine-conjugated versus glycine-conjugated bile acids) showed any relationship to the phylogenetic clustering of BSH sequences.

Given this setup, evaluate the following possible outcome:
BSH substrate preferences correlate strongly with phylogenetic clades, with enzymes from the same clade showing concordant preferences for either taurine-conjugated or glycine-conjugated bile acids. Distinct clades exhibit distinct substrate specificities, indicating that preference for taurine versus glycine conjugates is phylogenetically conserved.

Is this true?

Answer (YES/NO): YES